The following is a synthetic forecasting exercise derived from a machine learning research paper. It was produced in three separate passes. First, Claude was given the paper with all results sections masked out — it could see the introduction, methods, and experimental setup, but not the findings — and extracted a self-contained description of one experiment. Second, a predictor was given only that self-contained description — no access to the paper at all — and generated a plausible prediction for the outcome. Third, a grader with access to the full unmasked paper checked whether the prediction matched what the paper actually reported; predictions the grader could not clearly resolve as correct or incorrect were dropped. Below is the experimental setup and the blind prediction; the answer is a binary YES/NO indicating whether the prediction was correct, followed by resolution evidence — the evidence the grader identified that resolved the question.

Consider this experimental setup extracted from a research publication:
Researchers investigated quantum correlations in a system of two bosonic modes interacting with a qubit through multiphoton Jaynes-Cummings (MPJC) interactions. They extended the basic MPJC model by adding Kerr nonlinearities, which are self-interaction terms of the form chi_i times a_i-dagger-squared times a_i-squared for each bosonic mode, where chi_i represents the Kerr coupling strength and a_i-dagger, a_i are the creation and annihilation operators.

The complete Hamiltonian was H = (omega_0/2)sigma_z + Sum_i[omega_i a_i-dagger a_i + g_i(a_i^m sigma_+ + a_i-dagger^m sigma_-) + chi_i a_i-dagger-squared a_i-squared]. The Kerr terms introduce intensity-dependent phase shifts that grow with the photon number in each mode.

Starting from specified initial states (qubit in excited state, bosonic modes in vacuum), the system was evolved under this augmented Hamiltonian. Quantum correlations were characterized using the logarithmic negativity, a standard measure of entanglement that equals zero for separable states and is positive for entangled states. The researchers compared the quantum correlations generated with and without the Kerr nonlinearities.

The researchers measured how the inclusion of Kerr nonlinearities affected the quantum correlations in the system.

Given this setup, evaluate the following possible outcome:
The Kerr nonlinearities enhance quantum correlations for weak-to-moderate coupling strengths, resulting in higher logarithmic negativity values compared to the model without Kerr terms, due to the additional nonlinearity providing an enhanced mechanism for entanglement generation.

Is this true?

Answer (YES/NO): NO